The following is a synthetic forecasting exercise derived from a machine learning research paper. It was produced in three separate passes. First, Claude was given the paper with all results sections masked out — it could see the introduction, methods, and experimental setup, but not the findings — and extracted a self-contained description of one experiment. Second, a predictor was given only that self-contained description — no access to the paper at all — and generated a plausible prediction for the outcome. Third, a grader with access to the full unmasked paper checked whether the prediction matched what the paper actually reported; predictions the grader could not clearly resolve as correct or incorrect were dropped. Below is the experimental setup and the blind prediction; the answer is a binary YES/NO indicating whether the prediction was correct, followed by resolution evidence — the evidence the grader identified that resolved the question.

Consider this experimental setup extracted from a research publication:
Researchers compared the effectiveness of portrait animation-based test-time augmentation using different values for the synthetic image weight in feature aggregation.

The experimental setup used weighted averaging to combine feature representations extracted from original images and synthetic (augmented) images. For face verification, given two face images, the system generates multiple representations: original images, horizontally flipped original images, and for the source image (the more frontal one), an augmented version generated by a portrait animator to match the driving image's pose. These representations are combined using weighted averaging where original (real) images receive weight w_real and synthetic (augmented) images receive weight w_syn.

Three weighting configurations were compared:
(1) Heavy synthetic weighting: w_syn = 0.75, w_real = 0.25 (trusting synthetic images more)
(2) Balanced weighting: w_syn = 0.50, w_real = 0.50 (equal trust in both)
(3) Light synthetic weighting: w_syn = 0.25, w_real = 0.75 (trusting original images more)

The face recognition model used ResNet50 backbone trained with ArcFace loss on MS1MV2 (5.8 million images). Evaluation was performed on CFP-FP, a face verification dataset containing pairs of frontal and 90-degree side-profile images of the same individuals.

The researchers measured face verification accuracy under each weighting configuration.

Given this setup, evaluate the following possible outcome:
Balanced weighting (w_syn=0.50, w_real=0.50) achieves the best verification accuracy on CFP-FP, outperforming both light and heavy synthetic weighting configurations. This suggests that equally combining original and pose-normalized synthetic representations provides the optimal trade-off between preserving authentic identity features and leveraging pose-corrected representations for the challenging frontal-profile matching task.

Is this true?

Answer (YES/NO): NO